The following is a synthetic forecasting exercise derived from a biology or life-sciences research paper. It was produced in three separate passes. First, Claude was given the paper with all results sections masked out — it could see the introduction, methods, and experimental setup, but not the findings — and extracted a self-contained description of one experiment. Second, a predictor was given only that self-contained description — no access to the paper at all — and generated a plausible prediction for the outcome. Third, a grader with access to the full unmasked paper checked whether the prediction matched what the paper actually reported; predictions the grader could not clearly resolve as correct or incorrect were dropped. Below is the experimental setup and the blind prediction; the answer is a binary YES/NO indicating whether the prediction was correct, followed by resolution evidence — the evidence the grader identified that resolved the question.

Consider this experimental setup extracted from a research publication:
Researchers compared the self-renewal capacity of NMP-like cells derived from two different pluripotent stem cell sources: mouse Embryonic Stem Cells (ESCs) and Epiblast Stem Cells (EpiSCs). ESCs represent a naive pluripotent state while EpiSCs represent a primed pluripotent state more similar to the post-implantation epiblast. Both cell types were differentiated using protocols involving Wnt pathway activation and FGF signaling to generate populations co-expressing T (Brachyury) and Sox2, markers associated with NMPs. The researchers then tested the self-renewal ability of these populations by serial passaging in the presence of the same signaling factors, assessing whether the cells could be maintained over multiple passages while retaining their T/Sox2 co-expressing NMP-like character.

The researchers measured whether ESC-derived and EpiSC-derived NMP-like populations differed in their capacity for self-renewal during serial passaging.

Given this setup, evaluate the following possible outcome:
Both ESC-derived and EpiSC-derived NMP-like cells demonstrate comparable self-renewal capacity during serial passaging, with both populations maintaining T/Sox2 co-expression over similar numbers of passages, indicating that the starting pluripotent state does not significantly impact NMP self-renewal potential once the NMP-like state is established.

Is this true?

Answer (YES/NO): NO